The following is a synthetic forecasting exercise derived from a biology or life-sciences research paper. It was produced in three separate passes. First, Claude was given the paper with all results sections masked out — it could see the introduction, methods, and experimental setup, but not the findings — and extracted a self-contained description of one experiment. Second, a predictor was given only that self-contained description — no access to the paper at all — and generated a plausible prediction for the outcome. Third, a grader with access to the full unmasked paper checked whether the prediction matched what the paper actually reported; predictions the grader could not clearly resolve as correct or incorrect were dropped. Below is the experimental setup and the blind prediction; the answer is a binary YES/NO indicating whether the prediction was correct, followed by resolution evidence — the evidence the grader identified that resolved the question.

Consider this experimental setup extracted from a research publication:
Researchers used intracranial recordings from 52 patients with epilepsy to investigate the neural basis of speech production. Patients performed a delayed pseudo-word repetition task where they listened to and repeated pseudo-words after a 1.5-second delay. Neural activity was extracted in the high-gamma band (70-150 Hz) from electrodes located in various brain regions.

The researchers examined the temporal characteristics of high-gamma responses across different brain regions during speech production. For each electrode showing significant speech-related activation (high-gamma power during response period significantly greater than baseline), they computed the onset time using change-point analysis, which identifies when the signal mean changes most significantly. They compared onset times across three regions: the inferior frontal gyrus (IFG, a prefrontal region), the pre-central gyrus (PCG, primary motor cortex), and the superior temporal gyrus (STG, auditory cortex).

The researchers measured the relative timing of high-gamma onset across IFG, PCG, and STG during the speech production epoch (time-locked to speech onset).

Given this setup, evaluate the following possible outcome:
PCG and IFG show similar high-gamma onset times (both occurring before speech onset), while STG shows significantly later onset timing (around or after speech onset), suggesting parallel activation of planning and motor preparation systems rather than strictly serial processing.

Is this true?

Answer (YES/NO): NO